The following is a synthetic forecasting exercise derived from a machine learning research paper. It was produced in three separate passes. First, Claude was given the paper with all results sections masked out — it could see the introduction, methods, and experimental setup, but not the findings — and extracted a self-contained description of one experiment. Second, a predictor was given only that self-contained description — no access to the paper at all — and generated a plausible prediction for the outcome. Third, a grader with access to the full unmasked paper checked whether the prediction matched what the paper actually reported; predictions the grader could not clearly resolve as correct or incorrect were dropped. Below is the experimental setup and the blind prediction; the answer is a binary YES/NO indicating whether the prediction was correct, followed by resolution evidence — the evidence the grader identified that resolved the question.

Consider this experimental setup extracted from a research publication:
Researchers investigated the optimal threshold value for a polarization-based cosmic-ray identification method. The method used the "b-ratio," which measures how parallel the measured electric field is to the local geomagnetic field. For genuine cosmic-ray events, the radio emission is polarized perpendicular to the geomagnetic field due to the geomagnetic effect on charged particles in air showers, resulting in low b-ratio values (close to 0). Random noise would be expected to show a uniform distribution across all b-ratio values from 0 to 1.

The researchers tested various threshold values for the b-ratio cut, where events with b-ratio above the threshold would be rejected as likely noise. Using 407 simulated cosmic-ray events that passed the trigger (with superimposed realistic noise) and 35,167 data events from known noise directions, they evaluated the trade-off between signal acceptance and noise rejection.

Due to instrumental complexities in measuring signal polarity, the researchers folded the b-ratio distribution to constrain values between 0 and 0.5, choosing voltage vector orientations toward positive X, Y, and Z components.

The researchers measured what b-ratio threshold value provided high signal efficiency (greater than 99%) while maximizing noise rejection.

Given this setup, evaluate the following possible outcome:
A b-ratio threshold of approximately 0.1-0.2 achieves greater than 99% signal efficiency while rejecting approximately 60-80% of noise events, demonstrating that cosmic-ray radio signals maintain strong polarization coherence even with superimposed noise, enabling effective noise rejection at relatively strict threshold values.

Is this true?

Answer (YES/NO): NO